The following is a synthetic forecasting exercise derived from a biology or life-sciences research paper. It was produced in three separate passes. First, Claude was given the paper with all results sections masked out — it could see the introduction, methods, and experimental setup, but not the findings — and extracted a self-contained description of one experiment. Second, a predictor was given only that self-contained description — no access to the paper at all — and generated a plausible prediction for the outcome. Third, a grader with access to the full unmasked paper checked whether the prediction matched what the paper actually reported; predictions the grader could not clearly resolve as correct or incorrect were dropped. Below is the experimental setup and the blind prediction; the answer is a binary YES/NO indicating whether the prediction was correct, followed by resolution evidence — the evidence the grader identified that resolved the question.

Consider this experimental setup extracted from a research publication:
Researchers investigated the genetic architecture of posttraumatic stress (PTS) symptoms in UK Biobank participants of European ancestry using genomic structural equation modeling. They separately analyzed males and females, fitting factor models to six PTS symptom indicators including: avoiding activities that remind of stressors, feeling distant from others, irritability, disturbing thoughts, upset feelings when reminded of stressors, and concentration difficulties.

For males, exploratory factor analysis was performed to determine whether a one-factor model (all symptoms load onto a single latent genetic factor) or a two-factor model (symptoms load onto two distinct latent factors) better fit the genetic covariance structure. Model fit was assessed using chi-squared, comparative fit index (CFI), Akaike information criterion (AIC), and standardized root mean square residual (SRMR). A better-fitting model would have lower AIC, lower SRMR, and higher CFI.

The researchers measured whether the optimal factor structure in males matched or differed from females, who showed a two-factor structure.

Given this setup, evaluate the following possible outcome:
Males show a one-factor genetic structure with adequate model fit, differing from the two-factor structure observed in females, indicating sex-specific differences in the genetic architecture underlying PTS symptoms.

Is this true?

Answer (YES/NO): NO